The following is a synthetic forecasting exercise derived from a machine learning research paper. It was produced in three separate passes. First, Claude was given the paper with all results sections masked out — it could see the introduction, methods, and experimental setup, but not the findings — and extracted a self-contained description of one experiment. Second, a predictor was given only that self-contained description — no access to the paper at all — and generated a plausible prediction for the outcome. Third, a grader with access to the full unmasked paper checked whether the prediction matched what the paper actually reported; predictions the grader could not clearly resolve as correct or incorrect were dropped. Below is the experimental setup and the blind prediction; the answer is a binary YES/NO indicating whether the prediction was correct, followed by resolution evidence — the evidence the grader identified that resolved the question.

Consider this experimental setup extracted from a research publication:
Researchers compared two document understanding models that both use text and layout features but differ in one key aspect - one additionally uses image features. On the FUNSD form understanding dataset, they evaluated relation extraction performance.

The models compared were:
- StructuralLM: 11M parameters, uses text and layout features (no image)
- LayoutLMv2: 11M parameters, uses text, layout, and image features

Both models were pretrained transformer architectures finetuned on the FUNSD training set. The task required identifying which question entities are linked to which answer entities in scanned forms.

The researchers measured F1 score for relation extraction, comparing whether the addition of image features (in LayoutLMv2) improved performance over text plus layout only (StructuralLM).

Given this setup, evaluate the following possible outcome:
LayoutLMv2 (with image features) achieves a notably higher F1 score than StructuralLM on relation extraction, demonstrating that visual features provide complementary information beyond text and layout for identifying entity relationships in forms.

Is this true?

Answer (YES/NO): NO